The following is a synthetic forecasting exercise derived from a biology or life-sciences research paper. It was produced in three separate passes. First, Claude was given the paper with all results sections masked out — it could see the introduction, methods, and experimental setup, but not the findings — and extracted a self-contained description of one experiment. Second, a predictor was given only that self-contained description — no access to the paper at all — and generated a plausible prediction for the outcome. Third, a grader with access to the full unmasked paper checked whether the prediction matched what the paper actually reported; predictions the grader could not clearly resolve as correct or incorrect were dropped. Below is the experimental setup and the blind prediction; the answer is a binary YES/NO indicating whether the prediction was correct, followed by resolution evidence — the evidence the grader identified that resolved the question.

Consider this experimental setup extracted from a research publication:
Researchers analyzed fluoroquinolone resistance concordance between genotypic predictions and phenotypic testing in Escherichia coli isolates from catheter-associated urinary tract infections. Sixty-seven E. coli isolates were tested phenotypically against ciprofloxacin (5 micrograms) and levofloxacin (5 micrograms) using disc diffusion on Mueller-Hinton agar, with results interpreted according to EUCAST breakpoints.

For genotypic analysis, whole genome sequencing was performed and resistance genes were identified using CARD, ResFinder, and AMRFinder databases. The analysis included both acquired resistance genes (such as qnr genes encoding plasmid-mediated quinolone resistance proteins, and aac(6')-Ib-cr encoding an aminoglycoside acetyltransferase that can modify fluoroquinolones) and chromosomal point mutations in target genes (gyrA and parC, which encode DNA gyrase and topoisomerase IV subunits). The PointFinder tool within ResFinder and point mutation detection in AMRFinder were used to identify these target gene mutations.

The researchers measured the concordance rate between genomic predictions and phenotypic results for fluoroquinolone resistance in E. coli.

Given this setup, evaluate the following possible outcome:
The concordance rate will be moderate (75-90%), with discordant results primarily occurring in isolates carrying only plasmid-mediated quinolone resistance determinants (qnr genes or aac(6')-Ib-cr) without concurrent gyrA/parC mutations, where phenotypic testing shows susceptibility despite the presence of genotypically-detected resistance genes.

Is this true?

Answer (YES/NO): NO